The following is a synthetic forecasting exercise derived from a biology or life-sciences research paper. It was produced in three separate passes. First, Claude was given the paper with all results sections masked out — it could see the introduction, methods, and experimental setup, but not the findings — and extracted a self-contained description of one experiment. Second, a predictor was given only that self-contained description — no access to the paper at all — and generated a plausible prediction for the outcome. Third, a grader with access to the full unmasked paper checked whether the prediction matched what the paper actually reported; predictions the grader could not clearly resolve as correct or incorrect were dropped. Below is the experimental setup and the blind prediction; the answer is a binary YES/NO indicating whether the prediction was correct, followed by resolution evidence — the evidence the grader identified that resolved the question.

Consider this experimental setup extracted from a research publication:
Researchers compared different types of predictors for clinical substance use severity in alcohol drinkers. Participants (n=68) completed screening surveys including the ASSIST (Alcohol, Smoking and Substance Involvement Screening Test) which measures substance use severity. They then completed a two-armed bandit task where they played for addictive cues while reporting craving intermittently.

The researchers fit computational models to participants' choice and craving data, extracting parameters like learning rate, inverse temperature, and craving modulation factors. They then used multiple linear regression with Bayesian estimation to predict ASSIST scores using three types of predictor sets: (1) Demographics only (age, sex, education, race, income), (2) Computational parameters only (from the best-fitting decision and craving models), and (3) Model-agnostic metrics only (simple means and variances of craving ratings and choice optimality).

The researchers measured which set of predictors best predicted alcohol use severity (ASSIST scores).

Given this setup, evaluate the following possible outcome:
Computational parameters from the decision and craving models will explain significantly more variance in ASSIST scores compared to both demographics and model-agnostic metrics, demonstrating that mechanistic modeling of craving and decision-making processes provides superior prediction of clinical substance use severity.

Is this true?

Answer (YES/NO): YES